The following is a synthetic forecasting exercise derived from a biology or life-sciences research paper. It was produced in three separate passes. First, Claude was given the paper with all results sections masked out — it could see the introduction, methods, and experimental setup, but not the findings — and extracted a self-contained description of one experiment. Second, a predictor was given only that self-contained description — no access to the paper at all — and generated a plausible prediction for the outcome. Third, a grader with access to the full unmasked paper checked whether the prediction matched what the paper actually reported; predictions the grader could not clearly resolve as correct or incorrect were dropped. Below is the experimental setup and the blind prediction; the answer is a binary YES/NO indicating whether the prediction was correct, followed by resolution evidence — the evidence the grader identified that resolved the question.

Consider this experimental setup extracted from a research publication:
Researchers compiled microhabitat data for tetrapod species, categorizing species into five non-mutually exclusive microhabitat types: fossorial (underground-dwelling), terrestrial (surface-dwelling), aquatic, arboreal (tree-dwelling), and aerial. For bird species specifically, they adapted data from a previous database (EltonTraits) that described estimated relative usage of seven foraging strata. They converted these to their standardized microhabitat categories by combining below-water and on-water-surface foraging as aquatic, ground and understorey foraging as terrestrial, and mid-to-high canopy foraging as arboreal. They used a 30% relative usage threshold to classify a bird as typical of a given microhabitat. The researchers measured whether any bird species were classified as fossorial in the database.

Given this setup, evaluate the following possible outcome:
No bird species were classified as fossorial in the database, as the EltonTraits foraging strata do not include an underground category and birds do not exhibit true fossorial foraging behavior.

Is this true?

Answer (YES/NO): YES